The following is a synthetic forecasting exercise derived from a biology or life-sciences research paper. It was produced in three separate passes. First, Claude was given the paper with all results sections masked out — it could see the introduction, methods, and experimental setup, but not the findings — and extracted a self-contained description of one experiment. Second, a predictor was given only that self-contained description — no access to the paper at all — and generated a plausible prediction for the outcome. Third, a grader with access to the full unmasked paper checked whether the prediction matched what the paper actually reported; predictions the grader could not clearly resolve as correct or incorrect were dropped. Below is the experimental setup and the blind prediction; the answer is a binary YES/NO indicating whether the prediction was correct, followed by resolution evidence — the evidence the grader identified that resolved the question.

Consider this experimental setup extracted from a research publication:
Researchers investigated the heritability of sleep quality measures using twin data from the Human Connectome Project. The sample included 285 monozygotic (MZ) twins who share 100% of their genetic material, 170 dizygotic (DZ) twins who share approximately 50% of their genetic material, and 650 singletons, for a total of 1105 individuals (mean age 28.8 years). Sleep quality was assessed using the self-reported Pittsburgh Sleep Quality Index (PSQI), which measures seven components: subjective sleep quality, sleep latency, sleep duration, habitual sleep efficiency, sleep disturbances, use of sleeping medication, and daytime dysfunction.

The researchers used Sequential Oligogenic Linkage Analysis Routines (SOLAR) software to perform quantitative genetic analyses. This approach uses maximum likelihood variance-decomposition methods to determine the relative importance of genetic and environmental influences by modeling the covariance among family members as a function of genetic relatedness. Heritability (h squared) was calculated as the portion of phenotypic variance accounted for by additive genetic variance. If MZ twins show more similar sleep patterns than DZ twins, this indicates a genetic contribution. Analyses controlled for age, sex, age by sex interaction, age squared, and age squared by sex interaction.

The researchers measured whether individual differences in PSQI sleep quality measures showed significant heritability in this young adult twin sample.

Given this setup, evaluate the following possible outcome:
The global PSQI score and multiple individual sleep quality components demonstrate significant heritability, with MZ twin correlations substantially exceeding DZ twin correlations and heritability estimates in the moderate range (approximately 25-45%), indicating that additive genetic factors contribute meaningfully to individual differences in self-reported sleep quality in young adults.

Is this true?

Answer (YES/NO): NO